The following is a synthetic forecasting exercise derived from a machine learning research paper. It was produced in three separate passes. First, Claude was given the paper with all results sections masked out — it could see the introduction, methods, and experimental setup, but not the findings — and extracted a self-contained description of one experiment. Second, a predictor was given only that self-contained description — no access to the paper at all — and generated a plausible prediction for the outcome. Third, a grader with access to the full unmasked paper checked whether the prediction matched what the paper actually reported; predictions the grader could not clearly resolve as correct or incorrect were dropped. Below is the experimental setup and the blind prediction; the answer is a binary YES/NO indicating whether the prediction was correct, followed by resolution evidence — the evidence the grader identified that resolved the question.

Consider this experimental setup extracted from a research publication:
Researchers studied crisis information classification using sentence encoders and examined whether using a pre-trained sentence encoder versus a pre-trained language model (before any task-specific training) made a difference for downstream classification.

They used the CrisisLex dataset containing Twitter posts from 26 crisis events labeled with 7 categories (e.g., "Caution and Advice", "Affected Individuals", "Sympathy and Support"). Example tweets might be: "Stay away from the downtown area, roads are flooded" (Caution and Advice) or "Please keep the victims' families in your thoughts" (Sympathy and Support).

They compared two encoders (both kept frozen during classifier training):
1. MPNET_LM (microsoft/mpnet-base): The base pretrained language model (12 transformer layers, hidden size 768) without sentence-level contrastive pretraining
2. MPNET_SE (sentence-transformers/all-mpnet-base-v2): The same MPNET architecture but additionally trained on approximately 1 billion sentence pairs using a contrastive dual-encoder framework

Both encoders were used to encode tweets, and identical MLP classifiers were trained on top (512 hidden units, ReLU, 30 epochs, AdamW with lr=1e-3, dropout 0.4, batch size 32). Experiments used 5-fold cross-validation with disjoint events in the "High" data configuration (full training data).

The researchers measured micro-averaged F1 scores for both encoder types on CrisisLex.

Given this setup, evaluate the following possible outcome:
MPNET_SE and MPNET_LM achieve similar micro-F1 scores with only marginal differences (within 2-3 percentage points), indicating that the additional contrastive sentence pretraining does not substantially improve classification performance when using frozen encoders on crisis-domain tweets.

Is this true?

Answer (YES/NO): YES